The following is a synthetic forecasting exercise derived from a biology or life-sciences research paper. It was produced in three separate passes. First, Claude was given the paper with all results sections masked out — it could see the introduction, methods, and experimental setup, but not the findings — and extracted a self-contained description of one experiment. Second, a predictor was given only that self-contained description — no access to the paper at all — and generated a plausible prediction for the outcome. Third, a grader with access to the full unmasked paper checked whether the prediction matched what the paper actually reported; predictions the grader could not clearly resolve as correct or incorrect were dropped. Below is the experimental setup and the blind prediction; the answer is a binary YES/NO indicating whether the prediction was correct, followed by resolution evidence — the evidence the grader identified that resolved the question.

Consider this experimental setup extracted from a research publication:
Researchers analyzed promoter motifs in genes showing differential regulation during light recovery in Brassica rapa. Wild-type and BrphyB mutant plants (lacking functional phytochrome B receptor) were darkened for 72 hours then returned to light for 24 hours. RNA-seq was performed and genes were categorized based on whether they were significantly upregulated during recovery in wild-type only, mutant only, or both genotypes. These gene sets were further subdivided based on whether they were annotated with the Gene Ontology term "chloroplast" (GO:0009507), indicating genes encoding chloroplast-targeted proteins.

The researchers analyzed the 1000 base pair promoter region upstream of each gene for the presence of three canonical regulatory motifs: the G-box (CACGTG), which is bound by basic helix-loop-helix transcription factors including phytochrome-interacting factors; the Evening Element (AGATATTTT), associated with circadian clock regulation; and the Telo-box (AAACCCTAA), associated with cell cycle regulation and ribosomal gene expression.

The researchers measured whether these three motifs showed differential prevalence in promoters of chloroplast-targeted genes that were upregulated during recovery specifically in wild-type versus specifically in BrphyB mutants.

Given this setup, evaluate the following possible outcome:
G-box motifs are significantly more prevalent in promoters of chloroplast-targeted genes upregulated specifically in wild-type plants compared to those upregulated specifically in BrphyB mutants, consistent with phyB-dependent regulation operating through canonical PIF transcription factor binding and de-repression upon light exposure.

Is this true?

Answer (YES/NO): YES